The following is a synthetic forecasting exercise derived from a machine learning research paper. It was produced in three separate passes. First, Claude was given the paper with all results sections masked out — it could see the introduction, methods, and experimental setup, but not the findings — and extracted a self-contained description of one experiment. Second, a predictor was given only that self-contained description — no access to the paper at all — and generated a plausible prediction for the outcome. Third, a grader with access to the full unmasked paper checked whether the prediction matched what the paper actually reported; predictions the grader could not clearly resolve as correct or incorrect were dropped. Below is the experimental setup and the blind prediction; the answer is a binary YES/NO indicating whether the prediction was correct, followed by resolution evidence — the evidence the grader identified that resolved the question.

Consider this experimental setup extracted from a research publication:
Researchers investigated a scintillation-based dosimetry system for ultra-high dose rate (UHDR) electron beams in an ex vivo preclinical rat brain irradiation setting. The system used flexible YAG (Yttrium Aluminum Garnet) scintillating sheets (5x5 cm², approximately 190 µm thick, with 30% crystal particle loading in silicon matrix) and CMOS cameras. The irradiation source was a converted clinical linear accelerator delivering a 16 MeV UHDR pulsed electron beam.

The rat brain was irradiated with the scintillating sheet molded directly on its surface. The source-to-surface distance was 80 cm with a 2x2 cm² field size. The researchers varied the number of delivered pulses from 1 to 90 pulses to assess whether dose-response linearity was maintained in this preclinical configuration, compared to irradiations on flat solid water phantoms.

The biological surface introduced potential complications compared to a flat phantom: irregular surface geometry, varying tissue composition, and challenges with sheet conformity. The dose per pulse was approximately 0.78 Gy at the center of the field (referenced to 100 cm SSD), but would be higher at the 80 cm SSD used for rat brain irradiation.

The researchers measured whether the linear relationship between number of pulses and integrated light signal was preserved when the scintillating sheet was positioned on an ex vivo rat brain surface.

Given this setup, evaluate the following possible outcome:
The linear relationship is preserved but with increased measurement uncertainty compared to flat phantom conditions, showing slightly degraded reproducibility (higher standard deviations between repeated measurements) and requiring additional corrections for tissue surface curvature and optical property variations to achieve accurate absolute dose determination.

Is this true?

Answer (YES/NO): NO